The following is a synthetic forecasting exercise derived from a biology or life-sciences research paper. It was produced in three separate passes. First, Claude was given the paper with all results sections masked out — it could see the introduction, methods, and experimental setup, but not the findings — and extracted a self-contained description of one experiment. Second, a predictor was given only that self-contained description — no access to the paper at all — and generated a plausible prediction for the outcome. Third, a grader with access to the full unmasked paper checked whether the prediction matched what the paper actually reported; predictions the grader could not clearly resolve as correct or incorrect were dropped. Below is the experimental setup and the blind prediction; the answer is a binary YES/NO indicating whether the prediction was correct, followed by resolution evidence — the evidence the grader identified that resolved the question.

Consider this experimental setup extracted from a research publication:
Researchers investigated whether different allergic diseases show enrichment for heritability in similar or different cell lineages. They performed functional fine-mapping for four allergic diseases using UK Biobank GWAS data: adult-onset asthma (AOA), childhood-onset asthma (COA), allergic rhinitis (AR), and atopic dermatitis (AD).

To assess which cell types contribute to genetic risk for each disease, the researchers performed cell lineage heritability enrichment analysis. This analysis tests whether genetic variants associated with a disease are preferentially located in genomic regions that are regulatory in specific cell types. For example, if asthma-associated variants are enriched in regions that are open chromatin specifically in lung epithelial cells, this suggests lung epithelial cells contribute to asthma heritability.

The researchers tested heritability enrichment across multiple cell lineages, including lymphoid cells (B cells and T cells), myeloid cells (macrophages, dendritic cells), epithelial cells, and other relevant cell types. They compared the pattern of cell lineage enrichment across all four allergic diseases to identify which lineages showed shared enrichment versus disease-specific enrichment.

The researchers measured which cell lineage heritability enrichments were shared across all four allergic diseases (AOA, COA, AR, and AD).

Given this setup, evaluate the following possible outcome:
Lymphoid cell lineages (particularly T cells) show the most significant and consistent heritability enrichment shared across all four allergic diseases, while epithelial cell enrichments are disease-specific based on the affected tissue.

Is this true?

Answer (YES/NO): YES